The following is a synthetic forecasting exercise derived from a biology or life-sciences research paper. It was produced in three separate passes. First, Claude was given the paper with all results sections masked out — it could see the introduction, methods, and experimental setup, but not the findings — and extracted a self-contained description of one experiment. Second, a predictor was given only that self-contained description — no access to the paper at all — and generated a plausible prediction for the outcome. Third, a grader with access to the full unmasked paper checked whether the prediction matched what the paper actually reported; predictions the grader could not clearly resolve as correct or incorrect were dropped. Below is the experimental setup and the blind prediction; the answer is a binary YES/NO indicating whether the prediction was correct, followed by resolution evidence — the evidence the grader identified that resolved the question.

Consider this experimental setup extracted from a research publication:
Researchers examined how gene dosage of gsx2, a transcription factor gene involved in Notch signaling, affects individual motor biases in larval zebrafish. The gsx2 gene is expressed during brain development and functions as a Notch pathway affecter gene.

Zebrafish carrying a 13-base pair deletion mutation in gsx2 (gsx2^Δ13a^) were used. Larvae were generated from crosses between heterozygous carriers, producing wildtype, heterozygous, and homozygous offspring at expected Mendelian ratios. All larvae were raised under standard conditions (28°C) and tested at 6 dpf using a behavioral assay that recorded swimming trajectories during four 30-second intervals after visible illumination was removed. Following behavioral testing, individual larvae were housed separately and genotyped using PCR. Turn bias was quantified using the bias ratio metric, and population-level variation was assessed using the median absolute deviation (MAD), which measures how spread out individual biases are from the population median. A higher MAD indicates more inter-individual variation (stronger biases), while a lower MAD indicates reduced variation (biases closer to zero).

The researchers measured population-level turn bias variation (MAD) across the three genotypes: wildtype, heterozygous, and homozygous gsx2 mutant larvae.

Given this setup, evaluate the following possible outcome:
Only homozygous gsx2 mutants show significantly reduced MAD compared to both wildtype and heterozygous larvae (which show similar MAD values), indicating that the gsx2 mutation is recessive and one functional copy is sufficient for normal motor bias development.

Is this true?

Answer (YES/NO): NO